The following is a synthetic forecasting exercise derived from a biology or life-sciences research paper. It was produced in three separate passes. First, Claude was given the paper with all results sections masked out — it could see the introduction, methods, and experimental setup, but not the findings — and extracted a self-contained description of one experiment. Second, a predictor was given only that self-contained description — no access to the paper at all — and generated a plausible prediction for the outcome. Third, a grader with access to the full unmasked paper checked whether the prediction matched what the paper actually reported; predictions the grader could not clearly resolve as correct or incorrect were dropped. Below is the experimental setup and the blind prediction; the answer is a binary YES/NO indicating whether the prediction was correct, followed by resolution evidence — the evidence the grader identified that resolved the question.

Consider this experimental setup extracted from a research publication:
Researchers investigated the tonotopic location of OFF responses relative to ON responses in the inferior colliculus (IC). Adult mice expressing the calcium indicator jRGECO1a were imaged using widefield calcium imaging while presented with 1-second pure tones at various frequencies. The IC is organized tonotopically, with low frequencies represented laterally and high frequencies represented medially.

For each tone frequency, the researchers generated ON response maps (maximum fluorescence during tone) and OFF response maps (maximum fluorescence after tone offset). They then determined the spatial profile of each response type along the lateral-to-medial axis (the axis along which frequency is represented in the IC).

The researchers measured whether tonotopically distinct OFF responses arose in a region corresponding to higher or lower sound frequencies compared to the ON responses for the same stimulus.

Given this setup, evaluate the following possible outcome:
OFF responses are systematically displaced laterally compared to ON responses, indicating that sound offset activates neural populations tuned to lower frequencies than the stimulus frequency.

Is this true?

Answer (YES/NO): YES